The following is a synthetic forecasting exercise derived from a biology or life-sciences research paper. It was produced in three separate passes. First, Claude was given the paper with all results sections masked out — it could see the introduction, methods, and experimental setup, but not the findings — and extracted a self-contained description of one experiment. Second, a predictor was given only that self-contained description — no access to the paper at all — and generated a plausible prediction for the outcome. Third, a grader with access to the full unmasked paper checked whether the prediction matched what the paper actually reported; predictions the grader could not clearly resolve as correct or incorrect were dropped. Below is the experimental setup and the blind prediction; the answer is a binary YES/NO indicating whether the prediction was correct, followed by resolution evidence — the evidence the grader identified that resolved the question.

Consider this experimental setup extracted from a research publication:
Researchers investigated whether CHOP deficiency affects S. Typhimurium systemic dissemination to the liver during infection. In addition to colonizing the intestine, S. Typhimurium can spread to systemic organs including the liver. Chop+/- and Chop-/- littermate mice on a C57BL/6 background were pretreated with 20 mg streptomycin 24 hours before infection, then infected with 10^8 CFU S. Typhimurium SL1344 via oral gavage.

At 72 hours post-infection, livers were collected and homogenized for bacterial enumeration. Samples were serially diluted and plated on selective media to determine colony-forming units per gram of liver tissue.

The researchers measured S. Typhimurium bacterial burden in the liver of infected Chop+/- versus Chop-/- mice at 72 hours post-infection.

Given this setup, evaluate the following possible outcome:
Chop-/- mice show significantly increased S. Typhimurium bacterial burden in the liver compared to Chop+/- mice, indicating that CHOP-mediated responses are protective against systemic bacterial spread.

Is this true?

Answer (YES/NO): NO